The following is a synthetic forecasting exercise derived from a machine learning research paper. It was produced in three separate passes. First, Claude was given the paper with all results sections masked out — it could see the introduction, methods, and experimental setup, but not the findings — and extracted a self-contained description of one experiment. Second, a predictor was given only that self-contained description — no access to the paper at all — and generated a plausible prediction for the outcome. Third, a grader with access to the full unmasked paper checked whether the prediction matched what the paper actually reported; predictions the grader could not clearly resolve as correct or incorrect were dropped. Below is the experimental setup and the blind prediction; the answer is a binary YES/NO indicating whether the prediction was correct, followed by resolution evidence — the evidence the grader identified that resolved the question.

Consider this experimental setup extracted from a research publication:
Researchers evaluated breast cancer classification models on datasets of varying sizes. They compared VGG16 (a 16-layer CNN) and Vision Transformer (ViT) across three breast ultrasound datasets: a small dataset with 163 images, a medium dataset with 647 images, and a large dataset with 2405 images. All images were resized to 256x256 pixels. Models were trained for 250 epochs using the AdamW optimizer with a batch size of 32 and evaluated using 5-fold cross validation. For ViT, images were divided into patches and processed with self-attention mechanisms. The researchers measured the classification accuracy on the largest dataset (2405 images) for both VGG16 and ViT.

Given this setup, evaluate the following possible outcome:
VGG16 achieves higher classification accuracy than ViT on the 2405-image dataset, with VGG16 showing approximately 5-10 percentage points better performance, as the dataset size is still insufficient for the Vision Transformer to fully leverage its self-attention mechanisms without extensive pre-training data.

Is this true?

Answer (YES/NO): NO